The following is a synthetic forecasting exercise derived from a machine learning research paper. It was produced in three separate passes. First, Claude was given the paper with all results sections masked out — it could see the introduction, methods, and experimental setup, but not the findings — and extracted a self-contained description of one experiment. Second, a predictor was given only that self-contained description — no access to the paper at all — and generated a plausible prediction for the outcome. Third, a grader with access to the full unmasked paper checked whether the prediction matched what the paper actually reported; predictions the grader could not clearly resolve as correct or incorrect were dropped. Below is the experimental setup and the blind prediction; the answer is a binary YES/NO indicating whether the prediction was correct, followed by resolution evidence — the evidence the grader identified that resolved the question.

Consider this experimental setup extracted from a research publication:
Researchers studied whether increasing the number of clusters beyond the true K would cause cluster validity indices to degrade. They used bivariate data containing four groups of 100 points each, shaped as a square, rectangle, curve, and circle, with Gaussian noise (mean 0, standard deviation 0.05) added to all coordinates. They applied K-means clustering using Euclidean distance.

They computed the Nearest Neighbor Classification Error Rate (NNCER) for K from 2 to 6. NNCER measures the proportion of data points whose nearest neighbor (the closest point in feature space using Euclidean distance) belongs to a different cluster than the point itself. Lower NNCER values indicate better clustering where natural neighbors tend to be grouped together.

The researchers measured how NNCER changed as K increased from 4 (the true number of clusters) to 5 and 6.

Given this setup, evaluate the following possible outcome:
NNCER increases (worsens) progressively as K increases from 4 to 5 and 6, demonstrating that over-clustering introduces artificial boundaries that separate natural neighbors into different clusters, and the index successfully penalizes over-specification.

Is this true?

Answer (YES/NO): YES